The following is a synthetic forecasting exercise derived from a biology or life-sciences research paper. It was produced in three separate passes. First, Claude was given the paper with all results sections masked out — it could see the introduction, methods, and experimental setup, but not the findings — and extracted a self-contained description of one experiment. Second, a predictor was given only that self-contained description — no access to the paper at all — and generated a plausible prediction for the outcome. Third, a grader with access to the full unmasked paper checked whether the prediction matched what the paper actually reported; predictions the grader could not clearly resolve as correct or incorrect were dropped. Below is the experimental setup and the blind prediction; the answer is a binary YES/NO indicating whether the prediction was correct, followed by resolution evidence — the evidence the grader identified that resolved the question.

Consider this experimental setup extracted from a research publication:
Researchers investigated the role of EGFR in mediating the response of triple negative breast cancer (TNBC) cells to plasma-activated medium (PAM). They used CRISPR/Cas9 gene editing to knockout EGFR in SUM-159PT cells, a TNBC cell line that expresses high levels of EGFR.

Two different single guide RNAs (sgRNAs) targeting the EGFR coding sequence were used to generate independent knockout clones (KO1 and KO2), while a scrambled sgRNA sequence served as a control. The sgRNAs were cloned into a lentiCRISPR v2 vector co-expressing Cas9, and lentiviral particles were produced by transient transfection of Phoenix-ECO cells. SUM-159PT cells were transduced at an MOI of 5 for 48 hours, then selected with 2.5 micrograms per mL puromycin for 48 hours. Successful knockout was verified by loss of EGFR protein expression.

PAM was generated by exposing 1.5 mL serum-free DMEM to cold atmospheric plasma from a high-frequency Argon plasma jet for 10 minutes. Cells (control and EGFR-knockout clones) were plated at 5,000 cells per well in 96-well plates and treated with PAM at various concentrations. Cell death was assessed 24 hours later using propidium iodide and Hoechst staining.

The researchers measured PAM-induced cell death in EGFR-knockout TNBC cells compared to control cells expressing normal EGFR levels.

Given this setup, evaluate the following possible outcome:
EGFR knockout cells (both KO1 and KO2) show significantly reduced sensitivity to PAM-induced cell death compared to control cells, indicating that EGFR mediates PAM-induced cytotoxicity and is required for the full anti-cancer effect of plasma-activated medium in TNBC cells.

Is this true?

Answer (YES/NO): YES